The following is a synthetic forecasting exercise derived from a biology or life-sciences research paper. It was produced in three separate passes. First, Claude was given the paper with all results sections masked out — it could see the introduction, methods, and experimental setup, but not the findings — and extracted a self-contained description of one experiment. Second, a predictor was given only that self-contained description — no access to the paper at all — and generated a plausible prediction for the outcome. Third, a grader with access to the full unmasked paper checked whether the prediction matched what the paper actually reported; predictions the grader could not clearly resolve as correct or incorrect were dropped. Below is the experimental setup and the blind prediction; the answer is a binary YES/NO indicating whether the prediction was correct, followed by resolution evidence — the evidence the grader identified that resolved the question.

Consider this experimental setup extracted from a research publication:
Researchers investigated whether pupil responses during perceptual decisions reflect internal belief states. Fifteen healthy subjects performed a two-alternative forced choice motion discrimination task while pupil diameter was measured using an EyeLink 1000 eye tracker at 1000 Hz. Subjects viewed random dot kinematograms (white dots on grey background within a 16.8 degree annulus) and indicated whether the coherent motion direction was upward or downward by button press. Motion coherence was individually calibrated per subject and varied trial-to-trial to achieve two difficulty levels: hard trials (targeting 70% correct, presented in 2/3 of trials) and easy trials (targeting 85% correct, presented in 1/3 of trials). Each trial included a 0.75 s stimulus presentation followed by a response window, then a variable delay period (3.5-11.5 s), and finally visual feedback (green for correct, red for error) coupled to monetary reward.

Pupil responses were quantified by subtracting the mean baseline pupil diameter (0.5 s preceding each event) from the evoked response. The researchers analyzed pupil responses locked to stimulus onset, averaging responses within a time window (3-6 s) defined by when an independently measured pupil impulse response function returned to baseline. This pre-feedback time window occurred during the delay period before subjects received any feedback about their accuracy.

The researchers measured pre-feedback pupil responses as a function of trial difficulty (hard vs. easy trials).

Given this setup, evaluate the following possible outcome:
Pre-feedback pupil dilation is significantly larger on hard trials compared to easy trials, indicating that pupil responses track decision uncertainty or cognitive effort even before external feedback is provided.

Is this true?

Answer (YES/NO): NO